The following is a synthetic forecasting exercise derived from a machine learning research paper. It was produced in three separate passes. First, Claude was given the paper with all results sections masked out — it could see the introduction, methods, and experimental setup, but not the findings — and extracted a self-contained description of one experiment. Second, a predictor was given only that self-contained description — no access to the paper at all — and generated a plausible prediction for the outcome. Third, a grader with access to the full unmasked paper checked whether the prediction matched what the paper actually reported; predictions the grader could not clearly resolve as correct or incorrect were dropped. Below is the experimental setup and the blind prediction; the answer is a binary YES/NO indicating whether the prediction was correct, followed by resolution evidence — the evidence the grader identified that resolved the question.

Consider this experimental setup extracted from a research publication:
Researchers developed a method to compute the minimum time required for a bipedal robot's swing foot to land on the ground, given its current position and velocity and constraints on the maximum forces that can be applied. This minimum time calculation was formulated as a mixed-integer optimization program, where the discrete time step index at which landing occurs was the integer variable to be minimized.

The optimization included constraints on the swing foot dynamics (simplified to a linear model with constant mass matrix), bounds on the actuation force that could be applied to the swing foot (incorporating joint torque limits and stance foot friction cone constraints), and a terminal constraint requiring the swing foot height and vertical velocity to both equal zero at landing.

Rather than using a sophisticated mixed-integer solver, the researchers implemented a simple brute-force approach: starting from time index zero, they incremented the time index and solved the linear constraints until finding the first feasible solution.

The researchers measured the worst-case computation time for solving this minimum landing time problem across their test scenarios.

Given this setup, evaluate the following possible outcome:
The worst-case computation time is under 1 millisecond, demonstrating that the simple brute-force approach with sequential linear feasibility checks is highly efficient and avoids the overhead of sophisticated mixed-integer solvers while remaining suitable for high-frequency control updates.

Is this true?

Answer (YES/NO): YES